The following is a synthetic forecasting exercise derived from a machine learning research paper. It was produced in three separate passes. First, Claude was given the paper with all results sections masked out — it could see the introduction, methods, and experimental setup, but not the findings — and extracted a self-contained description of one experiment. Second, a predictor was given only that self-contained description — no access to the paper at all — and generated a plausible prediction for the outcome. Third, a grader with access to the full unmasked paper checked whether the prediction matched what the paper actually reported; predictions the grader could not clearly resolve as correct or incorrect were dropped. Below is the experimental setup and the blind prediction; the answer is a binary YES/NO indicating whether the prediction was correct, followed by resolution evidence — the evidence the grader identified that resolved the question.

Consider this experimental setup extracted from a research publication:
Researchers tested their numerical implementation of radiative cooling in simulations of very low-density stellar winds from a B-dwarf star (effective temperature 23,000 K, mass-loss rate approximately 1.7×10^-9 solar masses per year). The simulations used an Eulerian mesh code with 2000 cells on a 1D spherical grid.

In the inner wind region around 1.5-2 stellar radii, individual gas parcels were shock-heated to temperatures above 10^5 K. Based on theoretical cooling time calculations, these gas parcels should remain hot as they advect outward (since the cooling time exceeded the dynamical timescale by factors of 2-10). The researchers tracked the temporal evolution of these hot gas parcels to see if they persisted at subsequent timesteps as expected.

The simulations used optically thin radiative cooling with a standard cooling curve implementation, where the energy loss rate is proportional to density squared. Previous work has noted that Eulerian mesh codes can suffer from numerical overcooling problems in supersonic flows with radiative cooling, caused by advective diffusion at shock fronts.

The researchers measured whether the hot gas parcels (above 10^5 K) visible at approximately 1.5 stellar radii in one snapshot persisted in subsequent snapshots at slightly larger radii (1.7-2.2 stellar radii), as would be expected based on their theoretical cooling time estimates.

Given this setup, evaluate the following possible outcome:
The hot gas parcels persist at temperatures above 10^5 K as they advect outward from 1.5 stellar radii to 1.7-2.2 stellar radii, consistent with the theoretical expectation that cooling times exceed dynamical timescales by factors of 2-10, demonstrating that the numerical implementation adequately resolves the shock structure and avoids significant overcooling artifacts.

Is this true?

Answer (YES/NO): NO